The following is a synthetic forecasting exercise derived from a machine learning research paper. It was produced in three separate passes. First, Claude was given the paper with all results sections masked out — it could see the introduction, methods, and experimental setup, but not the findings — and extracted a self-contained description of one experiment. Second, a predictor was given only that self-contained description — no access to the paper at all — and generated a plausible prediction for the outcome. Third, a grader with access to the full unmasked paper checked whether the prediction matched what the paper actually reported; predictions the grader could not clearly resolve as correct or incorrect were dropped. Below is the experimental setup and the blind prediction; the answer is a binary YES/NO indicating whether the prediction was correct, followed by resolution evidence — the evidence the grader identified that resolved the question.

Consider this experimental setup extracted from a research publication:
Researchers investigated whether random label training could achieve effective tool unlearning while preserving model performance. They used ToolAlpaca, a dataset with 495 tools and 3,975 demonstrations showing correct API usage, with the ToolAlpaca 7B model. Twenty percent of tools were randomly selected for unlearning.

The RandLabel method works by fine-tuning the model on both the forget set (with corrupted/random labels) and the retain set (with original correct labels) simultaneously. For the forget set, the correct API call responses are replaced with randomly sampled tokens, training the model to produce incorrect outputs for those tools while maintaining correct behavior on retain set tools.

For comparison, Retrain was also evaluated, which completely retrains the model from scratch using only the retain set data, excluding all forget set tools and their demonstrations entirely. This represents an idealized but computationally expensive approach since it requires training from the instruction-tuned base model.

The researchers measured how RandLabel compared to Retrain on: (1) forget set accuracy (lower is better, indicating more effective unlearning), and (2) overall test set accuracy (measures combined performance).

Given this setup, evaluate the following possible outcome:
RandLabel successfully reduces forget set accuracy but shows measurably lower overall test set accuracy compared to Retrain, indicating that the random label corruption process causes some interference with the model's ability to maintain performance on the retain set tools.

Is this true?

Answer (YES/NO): YES